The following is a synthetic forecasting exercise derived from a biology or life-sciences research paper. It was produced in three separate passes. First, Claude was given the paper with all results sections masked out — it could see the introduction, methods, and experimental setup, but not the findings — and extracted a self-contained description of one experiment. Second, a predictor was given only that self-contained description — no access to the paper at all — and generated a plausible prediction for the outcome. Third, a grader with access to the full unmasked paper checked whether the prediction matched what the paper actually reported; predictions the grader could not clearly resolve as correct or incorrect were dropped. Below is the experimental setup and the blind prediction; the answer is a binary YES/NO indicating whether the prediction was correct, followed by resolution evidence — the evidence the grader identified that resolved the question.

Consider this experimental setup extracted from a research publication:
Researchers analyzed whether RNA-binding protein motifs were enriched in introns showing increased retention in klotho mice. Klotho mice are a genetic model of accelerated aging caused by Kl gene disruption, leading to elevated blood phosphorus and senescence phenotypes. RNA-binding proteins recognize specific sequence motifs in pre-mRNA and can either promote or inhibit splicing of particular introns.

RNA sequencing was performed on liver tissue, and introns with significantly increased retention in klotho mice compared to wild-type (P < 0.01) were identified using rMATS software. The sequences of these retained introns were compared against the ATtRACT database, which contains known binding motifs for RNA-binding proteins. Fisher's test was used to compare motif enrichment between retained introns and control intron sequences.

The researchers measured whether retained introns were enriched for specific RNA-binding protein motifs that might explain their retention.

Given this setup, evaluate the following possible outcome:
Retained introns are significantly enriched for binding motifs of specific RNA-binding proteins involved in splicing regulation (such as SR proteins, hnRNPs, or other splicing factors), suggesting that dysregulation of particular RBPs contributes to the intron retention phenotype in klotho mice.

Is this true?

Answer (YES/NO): NO